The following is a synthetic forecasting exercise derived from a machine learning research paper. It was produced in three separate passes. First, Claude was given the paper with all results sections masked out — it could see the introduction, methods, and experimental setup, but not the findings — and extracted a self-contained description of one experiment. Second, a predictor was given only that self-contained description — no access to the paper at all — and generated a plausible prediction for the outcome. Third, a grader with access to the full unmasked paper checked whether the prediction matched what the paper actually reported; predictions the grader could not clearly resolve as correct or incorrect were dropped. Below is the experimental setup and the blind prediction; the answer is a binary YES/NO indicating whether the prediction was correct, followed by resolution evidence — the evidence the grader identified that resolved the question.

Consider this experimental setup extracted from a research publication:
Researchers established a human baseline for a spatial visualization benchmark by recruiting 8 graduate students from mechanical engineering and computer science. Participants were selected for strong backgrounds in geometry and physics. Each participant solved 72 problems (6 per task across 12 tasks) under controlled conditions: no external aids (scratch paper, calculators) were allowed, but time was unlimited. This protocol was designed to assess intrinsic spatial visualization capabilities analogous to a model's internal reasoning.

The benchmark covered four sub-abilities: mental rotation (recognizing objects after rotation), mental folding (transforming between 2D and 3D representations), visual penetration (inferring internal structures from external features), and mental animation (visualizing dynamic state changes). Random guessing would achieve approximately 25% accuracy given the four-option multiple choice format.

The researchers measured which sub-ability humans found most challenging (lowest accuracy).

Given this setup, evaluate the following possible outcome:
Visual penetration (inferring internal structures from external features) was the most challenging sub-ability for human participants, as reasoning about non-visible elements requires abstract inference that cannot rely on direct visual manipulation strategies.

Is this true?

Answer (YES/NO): YES